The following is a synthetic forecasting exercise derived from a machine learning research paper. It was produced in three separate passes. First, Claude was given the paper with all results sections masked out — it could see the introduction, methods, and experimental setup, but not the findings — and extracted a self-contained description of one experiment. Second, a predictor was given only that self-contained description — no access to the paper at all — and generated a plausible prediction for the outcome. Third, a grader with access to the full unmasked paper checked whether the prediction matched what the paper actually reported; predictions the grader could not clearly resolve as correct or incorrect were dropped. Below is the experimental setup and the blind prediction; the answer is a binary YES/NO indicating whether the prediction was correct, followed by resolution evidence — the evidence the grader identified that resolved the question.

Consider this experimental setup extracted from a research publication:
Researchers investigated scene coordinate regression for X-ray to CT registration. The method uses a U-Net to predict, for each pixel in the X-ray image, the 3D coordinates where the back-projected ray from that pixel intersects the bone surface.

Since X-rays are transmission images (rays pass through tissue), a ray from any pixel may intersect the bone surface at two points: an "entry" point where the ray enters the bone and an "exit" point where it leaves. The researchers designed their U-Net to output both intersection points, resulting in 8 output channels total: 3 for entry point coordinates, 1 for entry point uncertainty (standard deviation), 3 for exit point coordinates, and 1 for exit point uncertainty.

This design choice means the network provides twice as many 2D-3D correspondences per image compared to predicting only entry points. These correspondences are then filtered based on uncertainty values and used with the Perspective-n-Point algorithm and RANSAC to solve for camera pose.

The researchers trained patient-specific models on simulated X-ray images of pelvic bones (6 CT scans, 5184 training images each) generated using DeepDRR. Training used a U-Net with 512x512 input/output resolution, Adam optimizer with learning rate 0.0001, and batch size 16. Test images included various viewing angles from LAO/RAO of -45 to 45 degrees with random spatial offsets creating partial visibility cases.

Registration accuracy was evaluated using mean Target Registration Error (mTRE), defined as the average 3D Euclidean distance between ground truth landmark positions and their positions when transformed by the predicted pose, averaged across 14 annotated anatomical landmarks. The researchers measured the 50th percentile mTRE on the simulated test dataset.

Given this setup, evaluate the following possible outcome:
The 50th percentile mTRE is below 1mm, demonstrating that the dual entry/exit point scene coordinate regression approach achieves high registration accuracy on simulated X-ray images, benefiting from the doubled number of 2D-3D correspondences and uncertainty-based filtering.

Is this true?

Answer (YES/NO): NO